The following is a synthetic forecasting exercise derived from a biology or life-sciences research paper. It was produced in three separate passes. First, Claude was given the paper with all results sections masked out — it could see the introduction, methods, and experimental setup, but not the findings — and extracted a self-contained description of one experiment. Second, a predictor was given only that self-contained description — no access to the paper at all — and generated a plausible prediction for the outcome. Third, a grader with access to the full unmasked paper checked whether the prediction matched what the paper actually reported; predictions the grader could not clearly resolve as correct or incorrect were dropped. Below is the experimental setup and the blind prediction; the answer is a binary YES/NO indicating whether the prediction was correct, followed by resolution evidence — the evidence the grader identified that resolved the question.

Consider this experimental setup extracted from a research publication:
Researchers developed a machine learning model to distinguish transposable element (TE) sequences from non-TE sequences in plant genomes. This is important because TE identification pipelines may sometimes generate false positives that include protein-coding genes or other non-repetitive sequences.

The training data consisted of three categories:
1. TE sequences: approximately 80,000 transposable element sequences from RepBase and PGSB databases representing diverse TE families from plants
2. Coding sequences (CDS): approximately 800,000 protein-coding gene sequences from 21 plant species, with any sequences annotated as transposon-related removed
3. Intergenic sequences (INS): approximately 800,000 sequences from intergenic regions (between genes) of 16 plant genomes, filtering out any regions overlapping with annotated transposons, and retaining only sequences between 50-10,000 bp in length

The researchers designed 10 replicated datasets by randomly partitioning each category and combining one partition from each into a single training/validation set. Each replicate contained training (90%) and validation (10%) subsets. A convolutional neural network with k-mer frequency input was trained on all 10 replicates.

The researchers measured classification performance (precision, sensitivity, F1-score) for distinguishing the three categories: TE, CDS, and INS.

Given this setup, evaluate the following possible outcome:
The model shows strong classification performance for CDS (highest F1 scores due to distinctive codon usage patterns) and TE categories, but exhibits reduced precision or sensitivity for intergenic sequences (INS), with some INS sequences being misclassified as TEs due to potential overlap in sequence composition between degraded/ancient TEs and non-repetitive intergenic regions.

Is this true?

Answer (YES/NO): NO